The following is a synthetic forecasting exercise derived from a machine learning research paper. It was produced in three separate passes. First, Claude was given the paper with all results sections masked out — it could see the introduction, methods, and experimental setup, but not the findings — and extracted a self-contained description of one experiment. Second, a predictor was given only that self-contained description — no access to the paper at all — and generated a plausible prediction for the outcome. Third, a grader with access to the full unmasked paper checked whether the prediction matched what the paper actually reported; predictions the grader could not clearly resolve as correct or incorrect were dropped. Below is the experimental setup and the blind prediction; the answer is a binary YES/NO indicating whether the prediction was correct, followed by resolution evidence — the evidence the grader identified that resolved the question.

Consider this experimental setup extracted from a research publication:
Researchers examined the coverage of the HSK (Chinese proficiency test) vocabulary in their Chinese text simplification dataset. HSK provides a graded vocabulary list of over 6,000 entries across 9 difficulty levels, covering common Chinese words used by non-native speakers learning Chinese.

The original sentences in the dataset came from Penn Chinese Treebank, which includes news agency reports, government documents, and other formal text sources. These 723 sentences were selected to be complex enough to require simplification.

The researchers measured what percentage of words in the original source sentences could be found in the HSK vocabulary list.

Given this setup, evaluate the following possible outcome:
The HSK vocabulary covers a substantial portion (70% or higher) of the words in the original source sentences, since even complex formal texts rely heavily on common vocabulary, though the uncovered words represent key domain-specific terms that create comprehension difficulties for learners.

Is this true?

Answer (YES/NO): YES